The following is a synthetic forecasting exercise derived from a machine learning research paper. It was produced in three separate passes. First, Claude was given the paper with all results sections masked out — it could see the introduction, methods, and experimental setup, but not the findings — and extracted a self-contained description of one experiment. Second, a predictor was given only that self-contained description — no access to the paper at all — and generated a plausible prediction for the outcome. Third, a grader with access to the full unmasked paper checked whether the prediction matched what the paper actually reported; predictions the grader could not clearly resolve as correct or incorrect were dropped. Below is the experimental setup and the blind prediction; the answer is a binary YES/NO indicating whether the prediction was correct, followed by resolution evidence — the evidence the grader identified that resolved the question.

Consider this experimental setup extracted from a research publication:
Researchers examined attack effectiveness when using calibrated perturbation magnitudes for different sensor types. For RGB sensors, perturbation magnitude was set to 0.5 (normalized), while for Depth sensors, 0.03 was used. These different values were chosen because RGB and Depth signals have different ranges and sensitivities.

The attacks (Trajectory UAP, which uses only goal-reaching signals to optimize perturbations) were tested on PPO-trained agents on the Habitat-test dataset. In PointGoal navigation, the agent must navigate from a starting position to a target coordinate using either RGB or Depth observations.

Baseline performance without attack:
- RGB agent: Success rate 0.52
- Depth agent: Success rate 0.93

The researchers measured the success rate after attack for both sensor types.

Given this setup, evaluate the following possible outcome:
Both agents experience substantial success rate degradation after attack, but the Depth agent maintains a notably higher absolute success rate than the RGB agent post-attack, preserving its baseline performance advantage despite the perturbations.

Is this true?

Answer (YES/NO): YES